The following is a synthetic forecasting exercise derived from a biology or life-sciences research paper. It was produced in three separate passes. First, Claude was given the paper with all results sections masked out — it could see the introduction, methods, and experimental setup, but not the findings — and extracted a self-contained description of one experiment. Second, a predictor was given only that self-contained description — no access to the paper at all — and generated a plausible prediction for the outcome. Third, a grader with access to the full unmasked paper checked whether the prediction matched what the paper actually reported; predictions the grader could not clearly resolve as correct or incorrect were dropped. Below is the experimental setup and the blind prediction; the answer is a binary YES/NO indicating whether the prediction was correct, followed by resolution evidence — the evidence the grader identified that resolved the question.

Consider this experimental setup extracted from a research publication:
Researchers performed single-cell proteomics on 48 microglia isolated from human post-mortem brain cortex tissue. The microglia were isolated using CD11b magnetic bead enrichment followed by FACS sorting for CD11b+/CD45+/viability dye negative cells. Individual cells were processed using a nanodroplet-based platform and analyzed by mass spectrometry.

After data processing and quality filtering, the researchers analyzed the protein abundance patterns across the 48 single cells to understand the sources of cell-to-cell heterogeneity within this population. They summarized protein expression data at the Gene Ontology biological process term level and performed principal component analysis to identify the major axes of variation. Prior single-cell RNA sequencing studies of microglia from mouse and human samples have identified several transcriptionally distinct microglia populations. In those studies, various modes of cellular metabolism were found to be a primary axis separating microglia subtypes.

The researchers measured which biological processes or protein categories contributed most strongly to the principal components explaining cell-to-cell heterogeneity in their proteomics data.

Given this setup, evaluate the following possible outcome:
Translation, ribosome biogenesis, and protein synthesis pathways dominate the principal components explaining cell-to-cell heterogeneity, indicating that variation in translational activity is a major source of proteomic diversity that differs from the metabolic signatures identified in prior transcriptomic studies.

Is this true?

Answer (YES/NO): NO